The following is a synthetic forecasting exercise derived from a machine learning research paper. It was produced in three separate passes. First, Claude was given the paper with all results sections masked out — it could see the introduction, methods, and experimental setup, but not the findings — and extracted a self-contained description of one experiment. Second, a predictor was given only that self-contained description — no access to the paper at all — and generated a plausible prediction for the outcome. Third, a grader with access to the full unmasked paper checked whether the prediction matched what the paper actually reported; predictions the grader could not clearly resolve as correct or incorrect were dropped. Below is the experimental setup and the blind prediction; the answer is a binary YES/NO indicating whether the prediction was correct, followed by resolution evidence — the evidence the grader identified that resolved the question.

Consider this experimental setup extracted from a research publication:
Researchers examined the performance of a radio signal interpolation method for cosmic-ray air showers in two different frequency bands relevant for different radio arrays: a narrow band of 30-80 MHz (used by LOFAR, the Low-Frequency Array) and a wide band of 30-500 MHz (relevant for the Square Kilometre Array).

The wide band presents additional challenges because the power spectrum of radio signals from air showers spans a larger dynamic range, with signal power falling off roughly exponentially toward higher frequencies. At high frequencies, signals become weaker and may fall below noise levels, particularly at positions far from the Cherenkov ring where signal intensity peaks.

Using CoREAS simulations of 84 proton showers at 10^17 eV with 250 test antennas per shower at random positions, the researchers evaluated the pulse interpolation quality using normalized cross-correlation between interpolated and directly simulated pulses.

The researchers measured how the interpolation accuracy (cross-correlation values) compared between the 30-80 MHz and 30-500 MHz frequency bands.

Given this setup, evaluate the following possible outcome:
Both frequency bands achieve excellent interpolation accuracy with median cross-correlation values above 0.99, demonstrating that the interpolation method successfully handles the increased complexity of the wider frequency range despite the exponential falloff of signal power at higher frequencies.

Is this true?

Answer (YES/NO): YES